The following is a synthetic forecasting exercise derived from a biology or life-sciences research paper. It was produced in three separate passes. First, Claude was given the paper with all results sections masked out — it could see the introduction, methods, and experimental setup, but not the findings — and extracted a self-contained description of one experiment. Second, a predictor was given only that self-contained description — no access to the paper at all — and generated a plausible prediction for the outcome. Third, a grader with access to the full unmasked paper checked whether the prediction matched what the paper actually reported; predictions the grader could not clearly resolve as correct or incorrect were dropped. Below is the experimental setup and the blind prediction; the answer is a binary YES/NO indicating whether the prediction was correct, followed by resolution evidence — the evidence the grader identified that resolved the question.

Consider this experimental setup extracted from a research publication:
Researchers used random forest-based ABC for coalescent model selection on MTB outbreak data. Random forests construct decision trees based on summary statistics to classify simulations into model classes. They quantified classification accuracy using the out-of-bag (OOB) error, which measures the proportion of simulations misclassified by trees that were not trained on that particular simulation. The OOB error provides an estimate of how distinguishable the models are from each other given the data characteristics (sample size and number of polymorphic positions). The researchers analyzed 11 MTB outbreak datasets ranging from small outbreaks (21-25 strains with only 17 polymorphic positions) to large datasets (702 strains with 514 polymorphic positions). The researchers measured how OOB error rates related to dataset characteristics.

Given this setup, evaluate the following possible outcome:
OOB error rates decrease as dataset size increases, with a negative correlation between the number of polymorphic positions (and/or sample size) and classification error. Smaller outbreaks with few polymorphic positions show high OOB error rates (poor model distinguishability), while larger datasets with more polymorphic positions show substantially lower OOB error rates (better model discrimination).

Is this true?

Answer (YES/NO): YES